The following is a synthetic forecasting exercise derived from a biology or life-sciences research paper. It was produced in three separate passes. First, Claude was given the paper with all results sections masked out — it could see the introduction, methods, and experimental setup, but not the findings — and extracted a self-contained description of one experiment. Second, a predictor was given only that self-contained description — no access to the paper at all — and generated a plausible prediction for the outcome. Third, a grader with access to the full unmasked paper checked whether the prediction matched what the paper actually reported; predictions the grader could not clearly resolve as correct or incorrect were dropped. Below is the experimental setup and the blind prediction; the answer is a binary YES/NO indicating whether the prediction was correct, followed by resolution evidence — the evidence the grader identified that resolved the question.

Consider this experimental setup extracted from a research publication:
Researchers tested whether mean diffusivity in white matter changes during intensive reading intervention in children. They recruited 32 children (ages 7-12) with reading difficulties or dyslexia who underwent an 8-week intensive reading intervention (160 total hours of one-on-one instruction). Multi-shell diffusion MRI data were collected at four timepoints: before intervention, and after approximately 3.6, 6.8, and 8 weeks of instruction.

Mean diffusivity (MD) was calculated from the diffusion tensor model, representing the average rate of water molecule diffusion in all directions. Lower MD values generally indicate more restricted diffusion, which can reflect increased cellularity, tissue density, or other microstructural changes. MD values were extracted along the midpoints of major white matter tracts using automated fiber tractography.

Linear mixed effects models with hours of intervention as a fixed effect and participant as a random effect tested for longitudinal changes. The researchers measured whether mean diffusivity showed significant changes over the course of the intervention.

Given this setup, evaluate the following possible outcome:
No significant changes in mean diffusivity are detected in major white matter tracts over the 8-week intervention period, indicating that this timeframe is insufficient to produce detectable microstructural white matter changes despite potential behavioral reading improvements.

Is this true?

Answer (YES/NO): NO